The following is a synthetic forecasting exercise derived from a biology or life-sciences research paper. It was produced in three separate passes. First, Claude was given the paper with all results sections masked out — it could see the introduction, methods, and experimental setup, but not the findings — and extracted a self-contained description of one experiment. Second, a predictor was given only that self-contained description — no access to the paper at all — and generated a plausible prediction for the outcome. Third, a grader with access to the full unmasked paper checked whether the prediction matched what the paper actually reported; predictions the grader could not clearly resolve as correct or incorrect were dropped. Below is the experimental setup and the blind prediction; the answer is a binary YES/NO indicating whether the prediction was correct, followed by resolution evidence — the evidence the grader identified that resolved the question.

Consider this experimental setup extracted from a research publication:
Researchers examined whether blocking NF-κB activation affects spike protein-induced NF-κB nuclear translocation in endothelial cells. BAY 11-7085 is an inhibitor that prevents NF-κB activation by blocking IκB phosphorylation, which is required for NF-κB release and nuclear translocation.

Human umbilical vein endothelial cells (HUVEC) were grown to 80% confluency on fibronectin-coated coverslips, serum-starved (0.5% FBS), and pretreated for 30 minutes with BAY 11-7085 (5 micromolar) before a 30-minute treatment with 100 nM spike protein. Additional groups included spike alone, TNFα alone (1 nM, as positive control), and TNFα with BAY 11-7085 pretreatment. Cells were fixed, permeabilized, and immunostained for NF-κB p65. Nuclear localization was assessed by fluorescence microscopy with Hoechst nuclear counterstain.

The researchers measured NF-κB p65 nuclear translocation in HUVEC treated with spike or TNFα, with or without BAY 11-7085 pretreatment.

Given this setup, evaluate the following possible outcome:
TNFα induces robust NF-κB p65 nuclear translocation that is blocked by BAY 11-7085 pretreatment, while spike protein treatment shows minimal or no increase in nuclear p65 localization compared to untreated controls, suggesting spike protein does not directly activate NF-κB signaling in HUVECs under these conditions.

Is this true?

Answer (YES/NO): NO